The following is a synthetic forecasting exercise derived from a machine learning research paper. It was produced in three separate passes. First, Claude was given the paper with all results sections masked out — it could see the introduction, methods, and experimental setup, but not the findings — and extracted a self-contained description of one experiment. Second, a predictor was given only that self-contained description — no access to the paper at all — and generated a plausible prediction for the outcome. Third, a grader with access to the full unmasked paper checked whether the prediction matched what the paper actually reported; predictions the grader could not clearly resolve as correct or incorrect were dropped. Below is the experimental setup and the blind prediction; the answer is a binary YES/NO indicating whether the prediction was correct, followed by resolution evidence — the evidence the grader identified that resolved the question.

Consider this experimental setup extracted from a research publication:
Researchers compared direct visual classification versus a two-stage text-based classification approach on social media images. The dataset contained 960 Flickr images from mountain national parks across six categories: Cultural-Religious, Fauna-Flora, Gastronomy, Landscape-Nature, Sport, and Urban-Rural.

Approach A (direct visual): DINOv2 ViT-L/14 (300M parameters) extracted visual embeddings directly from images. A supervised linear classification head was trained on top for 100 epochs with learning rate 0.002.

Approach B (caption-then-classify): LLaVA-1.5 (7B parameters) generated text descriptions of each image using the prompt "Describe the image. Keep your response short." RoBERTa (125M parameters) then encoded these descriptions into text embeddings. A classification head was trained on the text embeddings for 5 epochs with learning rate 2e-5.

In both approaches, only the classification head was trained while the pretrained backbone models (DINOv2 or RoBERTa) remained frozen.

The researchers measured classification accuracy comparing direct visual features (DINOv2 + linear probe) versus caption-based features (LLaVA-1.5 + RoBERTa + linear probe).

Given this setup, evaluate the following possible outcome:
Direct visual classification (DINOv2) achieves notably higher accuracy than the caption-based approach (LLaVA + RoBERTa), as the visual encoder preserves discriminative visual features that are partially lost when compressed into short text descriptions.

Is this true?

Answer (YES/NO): YES